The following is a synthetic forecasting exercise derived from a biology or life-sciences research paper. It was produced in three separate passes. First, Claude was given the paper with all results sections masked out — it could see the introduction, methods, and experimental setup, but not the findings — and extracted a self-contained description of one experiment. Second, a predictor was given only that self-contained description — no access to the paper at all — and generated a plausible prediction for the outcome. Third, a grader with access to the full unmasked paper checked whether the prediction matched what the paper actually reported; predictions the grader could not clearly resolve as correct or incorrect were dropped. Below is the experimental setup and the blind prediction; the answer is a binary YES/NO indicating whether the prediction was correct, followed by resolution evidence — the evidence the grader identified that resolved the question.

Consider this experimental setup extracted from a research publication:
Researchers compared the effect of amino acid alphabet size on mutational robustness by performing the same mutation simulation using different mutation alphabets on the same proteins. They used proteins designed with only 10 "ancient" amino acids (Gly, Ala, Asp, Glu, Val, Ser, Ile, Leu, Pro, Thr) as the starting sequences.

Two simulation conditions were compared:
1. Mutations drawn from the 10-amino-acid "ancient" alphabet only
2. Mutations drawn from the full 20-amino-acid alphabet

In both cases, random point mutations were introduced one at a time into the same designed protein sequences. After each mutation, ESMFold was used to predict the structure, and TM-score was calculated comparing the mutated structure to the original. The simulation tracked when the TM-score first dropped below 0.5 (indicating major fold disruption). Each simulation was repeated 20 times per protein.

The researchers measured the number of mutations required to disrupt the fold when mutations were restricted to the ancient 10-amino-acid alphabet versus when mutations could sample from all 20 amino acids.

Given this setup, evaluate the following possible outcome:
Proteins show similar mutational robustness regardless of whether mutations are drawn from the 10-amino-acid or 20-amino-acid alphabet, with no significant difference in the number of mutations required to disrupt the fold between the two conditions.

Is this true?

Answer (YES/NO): YES